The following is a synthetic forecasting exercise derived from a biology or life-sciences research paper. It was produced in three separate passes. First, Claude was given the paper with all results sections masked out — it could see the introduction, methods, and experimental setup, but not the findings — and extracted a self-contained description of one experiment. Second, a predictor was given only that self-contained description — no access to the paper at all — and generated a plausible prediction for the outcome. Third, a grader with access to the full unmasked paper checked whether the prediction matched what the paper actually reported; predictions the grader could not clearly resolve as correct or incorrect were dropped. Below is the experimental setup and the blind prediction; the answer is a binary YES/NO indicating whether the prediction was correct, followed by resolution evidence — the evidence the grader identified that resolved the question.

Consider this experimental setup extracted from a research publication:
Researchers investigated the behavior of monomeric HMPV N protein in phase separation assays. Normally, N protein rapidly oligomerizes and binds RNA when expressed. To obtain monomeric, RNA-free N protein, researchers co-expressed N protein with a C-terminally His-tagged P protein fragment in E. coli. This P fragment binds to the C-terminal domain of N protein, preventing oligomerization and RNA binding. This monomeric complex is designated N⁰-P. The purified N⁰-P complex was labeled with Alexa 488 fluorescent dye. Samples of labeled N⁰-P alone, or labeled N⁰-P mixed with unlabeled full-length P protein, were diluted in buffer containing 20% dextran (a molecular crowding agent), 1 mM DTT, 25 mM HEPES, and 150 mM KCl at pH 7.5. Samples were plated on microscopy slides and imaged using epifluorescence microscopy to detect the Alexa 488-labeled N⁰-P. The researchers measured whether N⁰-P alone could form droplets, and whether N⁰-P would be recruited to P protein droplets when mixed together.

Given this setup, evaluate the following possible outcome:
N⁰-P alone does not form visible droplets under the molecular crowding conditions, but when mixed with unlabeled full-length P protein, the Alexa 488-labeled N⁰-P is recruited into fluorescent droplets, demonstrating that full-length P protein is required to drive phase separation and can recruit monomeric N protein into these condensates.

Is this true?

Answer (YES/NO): YES